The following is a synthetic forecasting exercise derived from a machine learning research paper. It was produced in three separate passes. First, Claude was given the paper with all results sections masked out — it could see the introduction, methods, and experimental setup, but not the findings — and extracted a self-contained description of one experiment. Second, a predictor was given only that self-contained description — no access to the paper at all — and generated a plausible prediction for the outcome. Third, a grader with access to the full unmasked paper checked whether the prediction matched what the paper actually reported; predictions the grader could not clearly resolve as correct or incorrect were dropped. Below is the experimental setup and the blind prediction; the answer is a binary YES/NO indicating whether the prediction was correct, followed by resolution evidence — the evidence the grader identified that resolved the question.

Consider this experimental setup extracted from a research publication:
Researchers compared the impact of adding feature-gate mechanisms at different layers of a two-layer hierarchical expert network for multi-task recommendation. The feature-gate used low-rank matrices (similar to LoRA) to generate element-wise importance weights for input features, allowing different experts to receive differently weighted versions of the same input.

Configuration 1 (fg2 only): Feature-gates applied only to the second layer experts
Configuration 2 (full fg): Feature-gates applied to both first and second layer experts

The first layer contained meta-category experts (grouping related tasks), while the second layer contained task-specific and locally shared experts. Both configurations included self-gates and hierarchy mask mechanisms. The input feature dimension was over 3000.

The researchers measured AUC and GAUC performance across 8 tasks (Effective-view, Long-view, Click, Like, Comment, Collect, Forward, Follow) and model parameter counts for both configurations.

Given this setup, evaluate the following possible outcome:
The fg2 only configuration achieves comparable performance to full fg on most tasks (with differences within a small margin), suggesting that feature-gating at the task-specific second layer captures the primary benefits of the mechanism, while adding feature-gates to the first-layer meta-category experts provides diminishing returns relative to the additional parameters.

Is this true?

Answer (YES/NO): NO